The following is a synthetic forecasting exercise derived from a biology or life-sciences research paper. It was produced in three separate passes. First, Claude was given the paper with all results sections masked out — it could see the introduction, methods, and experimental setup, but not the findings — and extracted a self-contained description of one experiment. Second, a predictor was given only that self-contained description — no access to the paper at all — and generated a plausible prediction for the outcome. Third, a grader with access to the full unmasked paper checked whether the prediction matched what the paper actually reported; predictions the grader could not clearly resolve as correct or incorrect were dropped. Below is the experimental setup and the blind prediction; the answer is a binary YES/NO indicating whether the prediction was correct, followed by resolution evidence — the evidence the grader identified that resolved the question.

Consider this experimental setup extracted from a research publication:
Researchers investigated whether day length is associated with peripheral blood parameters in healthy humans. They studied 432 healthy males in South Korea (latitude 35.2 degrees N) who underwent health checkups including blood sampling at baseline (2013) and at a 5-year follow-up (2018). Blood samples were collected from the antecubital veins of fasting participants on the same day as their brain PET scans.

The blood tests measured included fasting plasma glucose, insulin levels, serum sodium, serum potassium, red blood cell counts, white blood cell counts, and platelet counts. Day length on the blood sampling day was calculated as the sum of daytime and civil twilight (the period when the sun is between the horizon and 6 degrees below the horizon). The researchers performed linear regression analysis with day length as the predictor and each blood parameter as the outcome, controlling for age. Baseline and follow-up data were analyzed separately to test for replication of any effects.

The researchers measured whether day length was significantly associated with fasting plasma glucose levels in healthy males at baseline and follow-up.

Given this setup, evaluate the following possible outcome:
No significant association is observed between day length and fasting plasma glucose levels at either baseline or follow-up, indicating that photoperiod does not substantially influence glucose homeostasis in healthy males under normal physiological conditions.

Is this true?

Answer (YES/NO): NO